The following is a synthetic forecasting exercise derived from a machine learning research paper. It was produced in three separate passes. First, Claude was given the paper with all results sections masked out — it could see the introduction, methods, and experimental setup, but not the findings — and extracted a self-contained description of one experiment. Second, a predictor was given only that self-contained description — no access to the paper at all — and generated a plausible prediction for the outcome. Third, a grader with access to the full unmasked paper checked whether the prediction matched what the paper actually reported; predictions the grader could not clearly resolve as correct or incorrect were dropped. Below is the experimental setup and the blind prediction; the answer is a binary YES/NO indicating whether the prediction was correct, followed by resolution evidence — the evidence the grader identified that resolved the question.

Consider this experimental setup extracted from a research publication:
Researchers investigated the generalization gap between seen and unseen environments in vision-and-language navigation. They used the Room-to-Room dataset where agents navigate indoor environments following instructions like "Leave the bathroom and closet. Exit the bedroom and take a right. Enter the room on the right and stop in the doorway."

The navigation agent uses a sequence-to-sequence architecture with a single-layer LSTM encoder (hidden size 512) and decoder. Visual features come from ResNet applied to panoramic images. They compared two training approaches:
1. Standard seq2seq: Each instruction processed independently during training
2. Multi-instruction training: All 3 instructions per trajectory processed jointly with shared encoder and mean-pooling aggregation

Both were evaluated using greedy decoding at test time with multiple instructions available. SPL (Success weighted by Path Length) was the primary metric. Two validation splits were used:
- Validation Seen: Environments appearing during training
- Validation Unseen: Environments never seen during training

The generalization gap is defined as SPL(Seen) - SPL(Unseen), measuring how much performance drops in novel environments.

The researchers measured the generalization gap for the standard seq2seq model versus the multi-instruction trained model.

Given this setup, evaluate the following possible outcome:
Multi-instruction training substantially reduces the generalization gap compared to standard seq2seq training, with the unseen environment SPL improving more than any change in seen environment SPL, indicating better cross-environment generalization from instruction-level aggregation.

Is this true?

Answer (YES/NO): NO